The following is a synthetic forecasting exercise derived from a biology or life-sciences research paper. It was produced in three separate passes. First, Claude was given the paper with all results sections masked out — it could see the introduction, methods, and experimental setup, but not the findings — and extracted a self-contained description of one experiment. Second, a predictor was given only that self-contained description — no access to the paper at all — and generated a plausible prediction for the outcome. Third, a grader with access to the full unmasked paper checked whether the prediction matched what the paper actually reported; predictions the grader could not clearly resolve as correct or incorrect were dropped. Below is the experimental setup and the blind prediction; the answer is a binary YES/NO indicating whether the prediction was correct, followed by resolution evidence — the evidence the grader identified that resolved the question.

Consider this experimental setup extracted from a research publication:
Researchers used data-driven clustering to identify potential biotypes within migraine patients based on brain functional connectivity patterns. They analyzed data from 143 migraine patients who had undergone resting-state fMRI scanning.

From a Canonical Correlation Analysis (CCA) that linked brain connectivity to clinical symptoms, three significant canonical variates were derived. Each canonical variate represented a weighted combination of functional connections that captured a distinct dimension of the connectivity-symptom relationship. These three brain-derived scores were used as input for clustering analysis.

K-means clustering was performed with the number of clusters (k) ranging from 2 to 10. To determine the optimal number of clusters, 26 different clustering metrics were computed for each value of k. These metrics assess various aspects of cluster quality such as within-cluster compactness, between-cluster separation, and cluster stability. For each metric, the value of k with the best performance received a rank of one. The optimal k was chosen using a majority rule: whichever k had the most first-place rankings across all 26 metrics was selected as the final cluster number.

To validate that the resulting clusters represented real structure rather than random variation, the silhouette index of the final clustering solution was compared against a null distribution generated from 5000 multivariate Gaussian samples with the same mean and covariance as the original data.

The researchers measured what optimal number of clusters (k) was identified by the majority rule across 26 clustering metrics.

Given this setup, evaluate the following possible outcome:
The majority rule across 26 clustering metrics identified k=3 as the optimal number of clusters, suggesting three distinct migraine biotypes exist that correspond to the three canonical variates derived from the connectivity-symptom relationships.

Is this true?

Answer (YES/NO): NO